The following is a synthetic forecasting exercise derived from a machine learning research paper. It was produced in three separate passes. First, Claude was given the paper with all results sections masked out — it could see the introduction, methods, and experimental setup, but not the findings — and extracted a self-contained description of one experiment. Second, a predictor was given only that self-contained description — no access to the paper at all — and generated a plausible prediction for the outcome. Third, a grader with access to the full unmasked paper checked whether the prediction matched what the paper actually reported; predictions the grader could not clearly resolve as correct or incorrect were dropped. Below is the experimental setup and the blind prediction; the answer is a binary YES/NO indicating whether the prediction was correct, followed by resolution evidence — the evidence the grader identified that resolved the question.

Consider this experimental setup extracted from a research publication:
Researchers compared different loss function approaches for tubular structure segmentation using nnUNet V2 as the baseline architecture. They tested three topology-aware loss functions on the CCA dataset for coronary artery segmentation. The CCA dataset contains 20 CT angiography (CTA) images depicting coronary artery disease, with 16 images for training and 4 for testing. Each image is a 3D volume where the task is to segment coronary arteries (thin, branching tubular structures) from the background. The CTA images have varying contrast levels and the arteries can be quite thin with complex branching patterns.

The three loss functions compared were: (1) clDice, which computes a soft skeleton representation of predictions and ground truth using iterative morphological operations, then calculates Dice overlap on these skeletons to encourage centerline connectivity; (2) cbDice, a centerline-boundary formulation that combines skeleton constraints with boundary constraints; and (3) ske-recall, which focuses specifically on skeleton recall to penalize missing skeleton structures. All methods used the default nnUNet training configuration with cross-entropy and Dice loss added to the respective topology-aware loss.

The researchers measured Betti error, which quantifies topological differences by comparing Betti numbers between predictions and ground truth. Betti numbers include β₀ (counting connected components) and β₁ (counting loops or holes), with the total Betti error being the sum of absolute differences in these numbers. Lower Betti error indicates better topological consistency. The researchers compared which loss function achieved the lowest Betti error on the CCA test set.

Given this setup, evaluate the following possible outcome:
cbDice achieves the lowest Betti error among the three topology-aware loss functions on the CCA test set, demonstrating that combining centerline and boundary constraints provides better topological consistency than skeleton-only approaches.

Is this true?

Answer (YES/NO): NO